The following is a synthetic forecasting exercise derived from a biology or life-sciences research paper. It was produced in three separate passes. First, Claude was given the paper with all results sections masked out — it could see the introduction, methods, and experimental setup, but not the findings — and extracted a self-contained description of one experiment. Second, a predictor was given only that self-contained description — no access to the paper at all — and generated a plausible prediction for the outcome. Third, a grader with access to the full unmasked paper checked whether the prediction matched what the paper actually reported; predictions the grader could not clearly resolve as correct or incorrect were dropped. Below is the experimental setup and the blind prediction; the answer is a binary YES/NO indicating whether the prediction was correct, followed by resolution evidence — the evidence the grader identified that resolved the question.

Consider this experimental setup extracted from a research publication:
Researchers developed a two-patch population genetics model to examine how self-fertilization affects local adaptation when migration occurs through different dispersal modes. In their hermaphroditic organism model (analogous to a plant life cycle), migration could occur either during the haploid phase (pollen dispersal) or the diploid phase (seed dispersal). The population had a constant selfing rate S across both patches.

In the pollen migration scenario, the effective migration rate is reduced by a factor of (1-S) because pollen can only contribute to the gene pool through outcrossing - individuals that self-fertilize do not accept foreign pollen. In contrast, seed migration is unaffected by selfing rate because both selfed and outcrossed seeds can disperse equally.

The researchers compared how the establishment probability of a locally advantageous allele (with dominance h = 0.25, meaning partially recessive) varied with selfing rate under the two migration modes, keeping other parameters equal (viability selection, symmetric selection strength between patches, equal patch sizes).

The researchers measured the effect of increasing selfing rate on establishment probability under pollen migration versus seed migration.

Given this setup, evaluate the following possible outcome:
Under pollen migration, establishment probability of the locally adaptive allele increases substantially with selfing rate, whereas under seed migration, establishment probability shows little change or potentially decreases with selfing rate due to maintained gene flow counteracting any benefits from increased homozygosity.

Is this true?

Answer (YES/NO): NO